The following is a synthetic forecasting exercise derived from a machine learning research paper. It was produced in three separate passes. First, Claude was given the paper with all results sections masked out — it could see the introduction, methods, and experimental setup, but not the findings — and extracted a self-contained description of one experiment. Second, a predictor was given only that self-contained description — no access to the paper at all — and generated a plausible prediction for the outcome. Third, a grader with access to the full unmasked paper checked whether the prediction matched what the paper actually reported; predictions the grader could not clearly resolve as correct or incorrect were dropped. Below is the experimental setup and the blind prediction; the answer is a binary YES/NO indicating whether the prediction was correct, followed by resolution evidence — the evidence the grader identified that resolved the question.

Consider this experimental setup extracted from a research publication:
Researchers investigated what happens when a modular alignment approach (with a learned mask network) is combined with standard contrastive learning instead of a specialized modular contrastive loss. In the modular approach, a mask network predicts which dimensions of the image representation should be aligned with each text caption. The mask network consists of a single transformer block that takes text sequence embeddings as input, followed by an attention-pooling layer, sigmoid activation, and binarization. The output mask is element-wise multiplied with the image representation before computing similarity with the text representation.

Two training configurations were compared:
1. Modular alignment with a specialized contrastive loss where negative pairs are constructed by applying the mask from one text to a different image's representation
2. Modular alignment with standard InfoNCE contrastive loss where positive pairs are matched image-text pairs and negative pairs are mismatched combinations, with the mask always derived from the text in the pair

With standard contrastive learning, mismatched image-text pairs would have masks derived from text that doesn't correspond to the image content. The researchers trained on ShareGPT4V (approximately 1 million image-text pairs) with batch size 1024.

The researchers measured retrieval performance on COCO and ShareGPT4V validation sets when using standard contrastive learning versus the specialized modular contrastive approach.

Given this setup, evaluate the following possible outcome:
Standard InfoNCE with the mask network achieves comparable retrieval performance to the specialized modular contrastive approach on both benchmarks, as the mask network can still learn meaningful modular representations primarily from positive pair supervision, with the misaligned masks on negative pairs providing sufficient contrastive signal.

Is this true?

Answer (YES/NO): NO